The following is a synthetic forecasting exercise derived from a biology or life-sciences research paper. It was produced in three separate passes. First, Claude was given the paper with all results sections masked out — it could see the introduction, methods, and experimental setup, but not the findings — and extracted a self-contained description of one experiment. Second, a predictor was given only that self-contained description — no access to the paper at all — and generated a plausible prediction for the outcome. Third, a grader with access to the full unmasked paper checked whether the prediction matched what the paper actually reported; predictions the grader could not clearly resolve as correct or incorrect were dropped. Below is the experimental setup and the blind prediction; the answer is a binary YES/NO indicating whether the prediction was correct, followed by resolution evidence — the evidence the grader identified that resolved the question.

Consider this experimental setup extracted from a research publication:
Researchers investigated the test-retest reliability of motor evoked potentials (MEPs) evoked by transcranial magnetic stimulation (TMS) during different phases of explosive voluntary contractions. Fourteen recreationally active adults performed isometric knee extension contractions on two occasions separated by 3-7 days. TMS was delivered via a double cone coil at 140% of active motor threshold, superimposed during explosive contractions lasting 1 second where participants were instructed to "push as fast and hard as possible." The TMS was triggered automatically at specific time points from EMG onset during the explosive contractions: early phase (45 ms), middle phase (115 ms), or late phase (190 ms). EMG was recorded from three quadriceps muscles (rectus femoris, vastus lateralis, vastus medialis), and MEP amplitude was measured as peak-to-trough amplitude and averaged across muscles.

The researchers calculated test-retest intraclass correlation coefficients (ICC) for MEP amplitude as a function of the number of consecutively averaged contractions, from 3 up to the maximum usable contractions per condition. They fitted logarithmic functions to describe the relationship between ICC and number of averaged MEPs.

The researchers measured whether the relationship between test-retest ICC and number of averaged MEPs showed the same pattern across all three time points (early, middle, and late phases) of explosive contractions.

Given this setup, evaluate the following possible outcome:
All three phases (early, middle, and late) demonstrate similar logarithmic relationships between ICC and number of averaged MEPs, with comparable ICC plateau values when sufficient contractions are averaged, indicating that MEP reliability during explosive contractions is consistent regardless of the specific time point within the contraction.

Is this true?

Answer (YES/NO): NO